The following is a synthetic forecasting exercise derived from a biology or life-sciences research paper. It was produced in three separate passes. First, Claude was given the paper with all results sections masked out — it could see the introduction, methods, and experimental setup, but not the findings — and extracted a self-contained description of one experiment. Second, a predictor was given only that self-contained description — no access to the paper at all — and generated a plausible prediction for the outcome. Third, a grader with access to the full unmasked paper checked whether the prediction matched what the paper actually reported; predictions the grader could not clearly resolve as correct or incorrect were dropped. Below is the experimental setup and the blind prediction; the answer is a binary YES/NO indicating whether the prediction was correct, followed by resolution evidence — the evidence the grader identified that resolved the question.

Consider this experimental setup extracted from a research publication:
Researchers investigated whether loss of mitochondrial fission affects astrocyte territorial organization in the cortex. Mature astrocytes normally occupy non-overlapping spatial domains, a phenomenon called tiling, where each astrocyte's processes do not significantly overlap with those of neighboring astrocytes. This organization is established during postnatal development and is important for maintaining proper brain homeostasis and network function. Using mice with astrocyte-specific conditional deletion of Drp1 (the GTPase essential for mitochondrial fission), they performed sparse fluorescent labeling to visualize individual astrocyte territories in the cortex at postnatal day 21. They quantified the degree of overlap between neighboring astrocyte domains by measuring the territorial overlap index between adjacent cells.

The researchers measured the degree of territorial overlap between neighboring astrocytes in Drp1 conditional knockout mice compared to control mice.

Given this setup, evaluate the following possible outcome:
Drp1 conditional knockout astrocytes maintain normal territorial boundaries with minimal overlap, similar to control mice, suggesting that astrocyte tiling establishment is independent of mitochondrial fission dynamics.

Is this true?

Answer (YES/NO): NO